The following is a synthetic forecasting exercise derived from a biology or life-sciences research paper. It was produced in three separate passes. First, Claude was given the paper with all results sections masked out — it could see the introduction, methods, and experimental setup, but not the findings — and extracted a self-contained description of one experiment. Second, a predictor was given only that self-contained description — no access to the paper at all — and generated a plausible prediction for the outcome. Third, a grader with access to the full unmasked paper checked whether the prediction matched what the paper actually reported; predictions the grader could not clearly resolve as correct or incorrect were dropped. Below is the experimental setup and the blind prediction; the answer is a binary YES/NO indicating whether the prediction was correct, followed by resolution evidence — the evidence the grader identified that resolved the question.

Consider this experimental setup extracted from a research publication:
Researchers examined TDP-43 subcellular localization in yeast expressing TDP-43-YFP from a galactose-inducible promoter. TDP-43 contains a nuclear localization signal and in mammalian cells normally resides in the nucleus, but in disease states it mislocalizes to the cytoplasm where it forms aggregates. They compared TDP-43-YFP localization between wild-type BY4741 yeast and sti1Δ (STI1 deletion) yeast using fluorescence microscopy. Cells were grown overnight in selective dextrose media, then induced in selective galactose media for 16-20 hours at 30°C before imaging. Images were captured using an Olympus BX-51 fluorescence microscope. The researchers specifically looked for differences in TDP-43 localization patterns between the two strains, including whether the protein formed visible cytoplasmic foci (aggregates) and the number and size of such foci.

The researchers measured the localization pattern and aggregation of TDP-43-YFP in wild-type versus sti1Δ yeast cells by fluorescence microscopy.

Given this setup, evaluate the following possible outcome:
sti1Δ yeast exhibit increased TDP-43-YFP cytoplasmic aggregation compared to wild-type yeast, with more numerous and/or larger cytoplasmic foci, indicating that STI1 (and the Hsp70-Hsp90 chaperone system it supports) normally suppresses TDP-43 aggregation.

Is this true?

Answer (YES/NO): NO